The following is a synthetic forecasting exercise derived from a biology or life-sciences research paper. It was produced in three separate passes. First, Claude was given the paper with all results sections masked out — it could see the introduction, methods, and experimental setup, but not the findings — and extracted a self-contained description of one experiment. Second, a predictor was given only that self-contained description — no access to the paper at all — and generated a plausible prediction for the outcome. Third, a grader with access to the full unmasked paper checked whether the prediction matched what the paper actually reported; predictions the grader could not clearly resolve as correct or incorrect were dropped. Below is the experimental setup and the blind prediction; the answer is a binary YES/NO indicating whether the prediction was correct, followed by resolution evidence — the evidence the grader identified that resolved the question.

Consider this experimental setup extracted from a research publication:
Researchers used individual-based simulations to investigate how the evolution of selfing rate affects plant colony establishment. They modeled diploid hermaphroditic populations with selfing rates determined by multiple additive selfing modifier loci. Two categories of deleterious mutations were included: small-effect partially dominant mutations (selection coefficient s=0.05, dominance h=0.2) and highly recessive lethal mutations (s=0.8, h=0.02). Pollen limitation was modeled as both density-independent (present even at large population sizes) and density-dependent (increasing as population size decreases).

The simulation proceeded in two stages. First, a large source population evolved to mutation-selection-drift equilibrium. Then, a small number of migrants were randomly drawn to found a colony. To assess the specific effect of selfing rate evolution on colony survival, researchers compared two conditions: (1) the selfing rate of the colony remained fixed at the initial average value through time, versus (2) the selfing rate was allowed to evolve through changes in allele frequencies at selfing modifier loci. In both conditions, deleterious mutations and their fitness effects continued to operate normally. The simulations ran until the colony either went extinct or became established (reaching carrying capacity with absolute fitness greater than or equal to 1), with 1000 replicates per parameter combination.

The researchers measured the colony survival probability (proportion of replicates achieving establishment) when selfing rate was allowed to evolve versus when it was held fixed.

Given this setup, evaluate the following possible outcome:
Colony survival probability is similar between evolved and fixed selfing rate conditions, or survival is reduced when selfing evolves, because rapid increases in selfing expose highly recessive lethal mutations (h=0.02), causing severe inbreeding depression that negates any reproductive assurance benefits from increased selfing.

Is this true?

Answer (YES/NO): NO